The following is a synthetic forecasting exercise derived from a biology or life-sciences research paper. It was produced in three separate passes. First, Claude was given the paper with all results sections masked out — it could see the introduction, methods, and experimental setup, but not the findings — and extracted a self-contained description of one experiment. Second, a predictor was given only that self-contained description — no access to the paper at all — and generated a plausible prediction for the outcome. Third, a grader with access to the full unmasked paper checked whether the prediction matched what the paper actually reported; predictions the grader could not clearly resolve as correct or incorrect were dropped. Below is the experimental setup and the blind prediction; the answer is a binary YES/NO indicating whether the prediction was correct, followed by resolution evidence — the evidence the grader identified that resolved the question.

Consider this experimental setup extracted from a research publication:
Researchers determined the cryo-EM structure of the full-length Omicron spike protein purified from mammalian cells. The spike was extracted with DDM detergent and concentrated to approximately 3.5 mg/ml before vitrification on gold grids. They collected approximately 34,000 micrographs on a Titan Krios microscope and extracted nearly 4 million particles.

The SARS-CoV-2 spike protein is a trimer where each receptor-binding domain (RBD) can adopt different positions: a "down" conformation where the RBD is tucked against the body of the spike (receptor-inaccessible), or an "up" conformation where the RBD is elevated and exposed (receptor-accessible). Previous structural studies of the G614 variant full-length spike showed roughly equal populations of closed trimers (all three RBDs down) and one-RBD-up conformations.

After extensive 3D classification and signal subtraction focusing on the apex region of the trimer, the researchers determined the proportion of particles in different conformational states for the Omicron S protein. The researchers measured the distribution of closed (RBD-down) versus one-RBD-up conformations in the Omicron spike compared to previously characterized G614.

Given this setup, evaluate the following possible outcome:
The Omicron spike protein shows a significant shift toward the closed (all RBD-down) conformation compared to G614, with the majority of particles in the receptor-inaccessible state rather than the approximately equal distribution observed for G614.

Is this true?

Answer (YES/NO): NO